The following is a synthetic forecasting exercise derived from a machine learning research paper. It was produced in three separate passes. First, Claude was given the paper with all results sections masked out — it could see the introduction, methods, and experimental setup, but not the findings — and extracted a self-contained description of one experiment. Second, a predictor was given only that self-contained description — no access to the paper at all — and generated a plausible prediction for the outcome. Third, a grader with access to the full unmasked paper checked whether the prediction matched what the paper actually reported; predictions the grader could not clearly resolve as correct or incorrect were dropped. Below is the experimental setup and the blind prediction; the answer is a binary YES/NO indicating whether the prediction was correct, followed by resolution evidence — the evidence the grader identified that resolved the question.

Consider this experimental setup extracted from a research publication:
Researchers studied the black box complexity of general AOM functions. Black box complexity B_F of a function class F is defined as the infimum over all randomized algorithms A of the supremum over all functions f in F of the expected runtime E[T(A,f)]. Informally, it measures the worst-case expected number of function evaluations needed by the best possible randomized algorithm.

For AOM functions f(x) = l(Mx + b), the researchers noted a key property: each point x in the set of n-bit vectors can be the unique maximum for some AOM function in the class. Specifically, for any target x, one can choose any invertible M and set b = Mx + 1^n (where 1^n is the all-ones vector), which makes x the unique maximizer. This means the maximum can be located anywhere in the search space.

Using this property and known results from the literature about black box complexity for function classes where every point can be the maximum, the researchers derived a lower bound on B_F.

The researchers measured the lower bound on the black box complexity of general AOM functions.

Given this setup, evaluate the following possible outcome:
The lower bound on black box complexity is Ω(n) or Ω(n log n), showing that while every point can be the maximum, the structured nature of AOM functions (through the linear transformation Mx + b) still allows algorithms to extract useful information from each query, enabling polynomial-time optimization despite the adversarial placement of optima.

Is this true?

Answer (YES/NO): NO